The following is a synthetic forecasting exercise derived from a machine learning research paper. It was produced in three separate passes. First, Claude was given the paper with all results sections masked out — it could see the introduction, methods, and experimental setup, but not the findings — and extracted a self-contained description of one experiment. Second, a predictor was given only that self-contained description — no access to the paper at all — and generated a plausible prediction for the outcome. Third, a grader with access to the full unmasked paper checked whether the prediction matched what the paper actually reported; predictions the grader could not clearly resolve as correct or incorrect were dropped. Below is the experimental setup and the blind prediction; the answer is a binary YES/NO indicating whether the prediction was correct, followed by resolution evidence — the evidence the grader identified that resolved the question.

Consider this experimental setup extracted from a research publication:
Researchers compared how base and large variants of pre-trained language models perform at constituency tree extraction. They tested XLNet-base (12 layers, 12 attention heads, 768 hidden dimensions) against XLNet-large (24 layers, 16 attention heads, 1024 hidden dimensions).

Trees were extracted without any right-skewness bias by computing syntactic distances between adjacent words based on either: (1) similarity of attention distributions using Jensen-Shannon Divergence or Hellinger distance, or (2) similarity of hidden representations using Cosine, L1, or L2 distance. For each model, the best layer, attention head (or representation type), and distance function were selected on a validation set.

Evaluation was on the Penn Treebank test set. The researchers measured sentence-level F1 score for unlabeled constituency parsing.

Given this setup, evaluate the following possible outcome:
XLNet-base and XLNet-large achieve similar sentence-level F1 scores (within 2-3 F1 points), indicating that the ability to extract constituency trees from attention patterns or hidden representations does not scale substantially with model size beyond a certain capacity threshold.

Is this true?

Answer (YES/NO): YES